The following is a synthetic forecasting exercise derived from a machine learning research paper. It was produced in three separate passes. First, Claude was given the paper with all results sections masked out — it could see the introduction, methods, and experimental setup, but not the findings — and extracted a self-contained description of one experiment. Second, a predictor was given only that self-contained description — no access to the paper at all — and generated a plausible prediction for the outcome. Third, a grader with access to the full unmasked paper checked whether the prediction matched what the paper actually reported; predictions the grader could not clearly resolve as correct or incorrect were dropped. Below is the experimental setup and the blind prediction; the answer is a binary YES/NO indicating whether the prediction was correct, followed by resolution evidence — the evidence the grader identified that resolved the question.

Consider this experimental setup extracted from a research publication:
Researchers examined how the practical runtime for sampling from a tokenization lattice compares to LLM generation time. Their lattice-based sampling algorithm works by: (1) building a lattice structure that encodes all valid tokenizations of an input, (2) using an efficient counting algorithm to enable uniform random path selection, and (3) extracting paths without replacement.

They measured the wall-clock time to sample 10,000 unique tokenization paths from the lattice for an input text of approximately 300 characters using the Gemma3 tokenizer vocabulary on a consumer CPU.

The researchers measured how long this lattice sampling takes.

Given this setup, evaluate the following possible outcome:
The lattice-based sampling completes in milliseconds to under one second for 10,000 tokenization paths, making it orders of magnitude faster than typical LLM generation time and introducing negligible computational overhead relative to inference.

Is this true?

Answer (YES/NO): YES